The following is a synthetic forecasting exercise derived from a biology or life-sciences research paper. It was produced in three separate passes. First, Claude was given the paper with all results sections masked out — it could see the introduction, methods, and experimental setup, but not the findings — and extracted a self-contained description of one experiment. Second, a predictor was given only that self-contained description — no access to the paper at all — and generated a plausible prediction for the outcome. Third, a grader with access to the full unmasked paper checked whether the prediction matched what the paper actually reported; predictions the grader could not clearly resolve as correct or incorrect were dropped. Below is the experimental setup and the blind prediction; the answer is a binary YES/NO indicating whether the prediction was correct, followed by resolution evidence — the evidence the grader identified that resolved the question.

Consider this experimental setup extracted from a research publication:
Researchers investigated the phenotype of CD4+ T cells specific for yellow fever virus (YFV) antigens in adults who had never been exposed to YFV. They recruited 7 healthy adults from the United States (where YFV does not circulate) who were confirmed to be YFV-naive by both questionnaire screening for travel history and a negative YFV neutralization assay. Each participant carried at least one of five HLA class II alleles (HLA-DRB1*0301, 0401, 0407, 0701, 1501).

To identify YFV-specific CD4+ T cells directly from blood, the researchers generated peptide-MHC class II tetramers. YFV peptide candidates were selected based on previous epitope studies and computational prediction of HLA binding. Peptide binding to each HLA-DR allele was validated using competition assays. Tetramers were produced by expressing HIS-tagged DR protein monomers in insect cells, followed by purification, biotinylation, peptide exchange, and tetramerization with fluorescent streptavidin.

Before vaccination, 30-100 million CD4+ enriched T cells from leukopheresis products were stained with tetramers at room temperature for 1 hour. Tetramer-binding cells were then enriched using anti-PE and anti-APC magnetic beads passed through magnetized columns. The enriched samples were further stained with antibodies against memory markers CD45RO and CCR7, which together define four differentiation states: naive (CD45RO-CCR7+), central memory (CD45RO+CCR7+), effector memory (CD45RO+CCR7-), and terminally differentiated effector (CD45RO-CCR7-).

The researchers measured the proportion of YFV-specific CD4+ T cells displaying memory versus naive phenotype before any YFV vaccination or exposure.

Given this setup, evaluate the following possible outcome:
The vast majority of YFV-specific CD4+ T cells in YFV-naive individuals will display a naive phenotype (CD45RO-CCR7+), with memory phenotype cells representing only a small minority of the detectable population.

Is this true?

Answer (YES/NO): NO